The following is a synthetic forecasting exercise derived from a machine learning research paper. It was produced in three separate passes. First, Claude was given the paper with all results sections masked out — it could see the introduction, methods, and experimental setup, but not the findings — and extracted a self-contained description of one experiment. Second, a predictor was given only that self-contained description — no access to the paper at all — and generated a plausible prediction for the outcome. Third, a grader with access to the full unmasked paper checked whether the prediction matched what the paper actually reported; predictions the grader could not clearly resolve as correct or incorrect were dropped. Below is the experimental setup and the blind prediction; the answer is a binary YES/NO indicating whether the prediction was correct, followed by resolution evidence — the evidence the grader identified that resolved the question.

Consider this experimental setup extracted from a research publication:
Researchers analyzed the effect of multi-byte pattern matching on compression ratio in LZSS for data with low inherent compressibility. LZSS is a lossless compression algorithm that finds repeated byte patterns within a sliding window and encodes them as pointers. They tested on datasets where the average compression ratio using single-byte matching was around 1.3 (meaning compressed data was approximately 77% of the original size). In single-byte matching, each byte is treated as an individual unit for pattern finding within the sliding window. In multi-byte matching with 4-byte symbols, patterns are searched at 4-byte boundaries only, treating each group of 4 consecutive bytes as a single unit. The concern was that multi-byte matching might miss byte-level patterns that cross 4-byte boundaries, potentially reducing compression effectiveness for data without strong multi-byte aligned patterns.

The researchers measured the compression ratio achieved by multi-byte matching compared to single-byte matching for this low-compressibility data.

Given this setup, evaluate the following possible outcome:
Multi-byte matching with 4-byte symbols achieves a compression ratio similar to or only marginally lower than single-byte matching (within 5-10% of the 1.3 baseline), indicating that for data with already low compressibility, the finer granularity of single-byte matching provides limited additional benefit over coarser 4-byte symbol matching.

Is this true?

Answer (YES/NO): NO